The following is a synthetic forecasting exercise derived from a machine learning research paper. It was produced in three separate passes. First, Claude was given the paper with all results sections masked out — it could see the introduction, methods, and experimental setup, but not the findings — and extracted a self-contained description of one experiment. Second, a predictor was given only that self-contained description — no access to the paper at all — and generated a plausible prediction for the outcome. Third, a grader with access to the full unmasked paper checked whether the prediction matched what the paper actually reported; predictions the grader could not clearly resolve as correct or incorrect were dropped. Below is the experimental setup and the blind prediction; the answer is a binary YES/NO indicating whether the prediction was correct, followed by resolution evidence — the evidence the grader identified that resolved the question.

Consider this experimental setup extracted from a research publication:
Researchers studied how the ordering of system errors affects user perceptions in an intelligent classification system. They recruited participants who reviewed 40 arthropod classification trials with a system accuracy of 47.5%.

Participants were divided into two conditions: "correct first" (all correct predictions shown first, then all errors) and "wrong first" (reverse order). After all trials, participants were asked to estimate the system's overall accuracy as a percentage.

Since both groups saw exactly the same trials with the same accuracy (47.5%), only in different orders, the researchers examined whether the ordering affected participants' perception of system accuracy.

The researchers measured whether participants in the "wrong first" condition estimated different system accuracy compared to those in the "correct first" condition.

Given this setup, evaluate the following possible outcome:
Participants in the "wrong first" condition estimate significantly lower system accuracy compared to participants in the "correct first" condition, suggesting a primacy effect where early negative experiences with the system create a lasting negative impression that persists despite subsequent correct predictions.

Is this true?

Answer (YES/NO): NO